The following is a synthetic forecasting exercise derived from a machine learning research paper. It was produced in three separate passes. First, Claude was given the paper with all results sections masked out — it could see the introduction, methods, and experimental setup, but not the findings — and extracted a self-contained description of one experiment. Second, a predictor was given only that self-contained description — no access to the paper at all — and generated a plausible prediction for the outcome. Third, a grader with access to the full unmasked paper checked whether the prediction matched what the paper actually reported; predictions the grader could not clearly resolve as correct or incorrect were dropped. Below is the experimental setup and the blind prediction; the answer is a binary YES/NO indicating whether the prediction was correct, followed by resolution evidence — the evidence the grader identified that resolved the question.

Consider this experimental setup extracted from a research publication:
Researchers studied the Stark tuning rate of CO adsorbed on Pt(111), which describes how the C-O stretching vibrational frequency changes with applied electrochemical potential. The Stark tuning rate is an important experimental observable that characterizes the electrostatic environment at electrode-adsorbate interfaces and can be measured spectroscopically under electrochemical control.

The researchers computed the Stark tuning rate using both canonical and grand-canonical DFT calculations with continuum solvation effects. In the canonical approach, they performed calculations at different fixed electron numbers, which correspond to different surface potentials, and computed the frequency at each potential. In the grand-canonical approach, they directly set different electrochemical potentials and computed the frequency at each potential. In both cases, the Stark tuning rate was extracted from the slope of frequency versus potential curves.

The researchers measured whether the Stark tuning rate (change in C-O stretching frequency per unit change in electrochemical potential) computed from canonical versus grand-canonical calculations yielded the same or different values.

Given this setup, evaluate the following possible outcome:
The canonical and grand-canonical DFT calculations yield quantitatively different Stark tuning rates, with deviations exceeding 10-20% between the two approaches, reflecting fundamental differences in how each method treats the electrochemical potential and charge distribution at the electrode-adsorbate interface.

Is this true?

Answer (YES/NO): YES